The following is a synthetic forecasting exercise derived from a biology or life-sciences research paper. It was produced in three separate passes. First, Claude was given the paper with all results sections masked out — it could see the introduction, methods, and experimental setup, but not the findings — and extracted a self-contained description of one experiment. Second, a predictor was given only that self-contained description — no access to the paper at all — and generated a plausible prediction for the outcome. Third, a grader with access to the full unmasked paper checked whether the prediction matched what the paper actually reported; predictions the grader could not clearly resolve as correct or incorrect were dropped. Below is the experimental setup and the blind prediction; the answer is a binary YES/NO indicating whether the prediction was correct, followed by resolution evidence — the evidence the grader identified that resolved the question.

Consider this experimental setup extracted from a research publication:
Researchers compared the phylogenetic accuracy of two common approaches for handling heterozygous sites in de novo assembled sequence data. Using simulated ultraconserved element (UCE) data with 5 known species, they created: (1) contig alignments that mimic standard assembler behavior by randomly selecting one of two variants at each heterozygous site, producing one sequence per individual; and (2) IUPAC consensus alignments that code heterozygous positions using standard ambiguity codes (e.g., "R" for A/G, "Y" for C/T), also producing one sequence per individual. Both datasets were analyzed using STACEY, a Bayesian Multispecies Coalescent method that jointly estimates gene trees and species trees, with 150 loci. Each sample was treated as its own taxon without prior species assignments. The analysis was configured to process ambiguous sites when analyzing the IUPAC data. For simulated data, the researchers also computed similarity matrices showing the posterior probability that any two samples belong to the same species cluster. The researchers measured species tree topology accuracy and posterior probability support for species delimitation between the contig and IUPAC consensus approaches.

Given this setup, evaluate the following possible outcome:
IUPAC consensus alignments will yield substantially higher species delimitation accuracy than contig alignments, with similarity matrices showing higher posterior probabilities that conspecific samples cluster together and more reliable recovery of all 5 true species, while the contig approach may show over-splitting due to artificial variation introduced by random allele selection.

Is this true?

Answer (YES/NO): YES